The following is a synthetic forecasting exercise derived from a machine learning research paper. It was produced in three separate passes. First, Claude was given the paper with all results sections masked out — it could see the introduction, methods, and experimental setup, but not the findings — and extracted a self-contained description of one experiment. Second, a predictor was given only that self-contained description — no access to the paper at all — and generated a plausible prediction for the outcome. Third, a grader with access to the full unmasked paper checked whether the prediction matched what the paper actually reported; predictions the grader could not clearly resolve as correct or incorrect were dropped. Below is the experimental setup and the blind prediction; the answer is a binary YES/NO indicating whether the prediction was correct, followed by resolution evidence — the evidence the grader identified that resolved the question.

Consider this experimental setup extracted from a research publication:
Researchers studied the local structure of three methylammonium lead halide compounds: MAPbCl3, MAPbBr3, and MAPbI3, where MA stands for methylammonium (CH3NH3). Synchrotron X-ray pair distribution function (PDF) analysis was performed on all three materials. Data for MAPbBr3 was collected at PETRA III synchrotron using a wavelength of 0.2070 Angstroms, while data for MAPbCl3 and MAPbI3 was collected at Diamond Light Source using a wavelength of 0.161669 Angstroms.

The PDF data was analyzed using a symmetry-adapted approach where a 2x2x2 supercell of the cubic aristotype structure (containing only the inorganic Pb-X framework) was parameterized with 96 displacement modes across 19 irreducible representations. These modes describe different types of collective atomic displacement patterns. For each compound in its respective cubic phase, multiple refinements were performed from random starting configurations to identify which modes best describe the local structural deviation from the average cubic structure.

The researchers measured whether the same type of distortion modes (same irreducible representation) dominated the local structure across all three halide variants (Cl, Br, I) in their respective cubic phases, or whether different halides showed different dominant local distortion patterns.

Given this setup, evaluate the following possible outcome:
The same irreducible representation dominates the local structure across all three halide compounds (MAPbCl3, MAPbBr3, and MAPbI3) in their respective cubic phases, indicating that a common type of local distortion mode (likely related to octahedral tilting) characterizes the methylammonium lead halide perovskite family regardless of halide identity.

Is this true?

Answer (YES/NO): NO